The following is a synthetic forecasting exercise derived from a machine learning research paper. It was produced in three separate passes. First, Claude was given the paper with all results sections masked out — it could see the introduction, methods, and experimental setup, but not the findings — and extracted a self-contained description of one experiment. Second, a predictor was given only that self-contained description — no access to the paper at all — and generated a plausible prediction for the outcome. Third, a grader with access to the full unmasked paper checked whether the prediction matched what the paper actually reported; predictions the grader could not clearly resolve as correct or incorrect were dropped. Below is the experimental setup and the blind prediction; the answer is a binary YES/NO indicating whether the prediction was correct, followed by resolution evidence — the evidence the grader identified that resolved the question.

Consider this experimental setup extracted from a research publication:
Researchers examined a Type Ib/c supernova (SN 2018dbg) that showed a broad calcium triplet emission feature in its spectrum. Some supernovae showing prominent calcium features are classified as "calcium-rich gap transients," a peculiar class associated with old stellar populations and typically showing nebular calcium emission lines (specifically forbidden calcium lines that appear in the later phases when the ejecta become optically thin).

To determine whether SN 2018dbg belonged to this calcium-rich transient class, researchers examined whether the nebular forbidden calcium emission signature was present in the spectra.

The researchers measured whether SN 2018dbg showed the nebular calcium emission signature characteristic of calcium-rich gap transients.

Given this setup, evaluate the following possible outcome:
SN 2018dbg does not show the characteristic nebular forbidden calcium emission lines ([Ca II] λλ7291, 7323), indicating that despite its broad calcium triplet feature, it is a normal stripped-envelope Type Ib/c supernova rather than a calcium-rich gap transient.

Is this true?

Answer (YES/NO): YES